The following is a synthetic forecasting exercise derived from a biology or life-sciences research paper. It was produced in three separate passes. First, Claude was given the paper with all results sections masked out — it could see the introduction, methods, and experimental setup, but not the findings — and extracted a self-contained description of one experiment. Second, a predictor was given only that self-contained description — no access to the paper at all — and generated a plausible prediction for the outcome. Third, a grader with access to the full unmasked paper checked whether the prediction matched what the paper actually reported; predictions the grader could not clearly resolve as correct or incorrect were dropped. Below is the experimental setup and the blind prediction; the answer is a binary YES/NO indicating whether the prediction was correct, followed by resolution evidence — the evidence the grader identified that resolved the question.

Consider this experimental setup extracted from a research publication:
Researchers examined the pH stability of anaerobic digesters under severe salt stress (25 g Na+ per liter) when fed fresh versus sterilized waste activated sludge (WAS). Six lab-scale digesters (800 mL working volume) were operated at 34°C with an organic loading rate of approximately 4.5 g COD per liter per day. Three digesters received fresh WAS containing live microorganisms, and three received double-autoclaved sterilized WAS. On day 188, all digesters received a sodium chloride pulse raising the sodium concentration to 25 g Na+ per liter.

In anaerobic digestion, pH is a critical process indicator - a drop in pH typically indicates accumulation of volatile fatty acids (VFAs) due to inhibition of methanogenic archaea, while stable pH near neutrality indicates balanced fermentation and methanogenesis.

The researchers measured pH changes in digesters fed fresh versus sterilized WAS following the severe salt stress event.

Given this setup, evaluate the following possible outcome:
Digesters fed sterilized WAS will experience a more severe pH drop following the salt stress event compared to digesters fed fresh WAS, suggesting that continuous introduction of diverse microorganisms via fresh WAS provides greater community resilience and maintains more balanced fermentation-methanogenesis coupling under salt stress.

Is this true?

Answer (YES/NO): NO